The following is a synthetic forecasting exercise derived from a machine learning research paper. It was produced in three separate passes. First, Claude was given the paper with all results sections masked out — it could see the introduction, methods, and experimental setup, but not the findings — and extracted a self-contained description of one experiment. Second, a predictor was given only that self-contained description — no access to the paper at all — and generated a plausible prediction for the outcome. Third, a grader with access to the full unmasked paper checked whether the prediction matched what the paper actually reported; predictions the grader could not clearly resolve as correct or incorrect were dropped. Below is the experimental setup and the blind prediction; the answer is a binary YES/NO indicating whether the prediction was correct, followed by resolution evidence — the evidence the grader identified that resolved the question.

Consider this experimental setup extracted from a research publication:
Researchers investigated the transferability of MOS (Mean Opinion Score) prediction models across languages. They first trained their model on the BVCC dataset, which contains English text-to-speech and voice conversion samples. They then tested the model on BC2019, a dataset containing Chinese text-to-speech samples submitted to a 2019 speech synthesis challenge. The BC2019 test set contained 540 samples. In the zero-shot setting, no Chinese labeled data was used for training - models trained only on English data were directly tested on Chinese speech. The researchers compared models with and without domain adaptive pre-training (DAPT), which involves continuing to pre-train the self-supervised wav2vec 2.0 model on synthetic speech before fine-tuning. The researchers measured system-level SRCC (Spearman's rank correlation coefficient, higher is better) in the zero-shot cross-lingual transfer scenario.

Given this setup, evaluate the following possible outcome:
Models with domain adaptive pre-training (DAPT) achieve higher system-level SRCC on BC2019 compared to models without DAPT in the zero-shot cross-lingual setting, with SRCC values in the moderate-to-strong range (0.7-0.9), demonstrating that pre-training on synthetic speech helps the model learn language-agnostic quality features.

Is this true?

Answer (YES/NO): YES